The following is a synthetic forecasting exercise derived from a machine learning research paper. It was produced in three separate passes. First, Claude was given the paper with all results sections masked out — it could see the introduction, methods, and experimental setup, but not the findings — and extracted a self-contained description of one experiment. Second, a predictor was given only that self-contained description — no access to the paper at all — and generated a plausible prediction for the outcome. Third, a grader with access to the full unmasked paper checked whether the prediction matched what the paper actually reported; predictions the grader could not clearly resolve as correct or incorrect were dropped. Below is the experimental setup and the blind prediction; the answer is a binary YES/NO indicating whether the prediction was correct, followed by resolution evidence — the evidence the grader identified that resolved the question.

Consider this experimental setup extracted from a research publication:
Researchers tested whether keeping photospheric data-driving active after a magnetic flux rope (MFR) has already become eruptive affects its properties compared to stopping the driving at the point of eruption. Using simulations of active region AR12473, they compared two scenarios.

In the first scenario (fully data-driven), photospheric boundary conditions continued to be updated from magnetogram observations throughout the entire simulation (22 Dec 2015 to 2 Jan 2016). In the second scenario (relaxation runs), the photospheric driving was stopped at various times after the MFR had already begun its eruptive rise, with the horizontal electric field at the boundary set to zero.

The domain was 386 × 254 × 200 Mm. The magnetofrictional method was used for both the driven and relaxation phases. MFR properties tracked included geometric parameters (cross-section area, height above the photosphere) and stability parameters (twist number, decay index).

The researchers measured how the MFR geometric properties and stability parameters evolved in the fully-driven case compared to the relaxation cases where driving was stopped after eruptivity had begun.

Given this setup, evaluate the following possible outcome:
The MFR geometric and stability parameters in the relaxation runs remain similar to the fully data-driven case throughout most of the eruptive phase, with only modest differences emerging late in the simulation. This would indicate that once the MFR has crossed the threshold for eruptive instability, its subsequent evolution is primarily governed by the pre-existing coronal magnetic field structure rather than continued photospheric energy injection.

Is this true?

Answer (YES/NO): NO